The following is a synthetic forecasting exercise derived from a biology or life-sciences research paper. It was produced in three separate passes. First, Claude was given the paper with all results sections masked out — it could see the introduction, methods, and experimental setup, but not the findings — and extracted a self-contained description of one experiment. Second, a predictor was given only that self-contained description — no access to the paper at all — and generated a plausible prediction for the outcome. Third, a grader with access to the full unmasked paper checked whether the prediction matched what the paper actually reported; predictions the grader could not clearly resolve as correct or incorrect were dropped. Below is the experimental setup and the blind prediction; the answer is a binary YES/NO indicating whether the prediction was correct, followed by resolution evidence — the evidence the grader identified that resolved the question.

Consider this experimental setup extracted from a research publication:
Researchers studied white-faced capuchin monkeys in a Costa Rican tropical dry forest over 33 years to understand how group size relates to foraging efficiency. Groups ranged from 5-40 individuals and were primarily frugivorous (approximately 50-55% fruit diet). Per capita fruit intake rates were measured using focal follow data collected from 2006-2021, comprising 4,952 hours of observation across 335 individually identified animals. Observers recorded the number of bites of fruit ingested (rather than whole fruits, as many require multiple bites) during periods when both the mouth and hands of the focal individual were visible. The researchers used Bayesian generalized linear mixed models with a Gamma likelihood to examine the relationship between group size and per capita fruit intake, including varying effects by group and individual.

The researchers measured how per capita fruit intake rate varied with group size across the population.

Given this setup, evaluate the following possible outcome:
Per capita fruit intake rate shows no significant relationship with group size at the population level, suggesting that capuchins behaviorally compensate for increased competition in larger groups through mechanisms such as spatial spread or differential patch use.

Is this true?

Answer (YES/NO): NO